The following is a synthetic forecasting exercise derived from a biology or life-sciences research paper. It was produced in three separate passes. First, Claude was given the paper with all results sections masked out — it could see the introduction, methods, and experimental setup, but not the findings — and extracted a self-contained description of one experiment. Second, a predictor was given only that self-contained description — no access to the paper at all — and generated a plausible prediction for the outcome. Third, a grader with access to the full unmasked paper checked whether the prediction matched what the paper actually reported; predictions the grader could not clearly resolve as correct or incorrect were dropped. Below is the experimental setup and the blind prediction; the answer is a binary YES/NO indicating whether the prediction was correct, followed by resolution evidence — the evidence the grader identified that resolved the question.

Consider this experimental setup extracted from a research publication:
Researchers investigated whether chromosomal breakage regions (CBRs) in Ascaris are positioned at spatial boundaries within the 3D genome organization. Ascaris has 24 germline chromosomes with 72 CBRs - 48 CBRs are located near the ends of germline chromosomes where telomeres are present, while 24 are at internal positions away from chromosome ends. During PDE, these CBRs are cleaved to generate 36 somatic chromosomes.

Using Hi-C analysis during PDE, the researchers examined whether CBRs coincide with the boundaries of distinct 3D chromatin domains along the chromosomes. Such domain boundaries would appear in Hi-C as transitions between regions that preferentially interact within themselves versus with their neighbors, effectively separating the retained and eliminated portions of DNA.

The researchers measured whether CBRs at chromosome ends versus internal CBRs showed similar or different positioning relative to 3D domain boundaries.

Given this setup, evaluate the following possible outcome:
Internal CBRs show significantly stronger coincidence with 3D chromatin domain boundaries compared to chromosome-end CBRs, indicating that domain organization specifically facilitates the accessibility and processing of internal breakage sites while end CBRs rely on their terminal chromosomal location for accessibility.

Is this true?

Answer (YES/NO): NO